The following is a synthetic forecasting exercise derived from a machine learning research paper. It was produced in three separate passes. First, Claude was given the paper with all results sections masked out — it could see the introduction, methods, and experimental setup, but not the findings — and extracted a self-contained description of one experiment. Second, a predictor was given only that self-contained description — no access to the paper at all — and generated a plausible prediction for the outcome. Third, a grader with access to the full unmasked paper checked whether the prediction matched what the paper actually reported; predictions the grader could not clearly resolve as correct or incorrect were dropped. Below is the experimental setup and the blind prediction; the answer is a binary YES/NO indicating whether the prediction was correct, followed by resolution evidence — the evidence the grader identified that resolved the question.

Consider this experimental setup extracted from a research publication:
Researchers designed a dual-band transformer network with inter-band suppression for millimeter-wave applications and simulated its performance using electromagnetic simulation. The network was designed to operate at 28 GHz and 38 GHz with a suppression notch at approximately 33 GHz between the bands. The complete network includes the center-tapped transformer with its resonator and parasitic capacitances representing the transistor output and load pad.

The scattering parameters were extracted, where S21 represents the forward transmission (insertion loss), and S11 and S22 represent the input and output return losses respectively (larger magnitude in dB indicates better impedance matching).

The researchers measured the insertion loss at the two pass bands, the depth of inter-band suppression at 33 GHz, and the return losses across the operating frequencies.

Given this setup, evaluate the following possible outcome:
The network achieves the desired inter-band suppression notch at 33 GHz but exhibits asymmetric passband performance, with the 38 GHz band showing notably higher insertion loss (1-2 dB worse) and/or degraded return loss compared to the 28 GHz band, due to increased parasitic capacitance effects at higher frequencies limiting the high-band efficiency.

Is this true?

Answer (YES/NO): NO